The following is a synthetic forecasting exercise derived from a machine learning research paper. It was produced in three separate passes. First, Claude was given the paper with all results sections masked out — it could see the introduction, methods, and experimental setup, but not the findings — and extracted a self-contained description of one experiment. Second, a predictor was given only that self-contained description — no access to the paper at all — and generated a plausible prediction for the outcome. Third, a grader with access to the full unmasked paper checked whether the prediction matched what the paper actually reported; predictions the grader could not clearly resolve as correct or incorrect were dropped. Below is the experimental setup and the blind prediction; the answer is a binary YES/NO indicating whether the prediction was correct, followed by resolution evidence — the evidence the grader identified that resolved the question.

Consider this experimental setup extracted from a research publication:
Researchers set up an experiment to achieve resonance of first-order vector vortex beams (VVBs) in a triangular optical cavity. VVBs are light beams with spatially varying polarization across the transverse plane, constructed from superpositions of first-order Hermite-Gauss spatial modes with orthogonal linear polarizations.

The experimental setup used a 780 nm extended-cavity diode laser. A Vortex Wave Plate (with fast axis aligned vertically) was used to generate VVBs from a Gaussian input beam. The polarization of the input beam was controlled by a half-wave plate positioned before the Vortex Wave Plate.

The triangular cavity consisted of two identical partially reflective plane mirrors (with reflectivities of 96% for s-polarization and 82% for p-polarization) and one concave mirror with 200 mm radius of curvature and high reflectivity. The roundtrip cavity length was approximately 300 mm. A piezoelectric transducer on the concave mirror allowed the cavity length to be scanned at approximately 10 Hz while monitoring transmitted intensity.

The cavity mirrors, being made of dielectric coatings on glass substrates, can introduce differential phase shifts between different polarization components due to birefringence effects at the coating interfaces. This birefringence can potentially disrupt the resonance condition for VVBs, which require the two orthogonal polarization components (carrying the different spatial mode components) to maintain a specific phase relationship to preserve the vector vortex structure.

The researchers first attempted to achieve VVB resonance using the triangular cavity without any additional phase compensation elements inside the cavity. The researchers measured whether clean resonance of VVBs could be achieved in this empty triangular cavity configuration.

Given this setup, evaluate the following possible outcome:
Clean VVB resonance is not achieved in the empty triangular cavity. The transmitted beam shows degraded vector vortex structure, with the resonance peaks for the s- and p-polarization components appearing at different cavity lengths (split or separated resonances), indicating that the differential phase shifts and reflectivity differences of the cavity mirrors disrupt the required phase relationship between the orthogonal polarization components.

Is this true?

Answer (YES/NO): YES